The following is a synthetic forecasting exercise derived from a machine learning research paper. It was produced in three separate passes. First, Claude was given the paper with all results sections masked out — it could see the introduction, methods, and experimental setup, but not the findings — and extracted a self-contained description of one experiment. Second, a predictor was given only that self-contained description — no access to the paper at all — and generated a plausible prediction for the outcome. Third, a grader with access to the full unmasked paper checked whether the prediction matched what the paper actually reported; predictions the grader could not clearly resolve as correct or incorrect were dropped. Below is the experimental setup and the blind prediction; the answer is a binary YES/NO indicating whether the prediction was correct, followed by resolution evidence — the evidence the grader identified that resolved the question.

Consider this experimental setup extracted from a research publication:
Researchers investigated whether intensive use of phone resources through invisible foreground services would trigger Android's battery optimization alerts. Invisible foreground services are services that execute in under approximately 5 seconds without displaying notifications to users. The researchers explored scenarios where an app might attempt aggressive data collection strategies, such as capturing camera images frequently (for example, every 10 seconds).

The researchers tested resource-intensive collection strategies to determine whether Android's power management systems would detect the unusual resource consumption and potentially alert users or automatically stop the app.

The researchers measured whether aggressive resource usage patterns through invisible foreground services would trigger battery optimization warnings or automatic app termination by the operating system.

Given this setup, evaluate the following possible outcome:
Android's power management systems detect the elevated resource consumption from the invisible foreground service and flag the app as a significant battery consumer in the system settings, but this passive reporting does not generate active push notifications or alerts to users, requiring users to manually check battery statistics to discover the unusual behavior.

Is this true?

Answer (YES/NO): NO